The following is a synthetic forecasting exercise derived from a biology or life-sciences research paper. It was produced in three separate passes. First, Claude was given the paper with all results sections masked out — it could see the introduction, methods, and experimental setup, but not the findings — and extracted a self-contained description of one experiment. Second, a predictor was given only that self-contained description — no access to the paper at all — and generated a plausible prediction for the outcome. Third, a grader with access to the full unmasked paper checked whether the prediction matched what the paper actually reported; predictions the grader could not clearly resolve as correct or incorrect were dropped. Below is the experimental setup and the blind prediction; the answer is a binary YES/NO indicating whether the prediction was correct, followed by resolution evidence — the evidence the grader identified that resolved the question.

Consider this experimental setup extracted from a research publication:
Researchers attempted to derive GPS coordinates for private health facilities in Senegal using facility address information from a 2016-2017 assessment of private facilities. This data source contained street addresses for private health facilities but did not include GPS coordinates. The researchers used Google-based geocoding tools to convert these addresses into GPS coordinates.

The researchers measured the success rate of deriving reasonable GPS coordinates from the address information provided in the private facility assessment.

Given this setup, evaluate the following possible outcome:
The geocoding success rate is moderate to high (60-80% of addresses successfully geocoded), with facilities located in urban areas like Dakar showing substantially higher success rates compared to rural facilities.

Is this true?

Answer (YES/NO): NO